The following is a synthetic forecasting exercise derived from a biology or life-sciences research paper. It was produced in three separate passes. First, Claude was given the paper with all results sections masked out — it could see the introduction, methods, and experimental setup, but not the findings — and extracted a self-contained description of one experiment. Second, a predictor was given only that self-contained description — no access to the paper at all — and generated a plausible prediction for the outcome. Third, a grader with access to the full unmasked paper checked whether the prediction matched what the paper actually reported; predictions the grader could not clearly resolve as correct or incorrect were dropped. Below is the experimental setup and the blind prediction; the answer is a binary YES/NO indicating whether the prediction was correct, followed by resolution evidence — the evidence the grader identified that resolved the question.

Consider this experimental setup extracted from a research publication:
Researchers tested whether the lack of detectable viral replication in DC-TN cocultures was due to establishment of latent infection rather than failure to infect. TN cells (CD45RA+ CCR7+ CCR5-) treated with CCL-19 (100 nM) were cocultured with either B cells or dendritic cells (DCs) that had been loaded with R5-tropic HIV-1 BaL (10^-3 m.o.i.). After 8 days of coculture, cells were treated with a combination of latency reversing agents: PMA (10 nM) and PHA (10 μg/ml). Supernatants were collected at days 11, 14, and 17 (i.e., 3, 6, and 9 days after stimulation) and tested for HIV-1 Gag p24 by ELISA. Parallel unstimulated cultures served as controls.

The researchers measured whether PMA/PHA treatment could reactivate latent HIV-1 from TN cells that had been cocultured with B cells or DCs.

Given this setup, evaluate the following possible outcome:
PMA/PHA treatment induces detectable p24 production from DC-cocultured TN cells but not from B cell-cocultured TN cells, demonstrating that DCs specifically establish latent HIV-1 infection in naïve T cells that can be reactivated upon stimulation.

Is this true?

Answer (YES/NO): NO